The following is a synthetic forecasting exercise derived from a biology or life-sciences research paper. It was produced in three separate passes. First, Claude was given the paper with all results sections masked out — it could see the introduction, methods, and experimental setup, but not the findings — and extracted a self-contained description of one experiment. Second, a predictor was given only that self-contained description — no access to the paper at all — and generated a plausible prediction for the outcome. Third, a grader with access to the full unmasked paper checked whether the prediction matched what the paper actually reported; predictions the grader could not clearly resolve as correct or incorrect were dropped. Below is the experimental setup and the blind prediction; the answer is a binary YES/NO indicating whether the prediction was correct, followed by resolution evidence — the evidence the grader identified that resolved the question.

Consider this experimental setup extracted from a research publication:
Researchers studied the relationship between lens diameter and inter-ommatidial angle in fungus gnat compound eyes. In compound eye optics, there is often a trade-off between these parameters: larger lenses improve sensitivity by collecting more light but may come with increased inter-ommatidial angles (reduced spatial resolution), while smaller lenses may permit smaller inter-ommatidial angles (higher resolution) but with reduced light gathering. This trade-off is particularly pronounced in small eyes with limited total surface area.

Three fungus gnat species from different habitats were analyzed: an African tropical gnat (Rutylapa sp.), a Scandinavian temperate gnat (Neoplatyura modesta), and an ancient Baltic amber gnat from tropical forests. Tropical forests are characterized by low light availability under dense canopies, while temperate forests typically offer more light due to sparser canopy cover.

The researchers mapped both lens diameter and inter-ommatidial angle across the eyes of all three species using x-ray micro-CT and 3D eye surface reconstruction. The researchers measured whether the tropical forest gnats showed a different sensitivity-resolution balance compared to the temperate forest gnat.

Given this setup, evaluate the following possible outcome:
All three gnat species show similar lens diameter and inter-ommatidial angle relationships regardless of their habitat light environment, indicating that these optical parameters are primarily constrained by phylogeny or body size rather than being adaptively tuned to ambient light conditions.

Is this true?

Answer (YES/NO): NO